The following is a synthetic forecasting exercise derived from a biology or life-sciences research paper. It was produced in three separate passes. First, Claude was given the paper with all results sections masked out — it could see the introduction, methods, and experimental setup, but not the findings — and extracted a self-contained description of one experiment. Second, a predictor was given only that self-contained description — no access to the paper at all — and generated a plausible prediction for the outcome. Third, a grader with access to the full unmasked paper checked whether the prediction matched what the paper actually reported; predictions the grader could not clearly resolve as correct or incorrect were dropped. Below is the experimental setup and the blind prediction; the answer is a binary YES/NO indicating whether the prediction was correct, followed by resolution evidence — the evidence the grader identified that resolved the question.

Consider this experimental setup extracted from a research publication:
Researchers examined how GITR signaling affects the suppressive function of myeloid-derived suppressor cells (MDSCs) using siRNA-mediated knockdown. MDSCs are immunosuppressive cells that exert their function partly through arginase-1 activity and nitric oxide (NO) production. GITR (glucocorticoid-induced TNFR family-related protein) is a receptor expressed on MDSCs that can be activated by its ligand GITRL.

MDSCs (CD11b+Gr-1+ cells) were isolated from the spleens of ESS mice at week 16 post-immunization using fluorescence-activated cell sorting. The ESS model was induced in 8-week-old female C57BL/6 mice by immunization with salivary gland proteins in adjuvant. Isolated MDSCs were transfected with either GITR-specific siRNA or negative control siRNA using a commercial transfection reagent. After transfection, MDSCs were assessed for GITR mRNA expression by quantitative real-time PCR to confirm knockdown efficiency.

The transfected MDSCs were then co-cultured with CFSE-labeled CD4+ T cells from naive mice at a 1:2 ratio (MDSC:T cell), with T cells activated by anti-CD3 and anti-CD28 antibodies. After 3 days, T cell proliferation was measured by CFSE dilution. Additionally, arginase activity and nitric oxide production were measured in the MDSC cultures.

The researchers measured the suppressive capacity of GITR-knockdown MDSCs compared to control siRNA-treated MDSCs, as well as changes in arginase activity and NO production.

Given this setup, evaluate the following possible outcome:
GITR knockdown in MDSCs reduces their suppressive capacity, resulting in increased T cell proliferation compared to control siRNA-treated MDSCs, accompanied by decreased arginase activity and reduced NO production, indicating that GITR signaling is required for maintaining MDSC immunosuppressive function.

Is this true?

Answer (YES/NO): NO